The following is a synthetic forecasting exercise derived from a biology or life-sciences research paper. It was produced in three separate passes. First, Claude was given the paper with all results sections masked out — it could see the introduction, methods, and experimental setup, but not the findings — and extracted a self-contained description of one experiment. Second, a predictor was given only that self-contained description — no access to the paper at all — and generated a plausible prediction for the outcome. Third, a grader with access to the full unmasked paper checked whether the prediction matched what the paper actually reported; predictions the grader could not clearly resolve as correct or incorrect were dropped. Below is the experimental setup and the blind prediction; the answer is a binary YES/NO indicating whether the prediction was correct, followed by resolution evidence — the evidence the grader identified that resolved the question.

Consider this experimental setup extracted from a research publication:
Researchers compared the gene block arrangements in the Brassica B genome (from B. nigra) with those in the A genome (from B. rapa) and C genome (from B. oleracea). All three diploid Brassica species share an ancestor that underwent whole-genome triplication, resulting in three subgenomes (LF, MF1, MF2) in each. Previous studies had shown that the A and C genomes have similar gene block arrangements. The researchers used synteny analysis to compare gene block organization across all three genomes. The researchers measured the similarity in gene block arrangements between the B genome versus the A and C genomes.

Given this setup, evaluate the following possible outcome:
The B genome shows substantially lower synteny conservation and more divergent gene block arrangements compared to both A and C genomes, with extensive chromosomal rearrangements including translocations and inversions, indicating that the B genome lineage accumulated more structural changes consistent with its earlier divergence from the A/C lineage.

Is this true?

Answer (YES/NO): YES